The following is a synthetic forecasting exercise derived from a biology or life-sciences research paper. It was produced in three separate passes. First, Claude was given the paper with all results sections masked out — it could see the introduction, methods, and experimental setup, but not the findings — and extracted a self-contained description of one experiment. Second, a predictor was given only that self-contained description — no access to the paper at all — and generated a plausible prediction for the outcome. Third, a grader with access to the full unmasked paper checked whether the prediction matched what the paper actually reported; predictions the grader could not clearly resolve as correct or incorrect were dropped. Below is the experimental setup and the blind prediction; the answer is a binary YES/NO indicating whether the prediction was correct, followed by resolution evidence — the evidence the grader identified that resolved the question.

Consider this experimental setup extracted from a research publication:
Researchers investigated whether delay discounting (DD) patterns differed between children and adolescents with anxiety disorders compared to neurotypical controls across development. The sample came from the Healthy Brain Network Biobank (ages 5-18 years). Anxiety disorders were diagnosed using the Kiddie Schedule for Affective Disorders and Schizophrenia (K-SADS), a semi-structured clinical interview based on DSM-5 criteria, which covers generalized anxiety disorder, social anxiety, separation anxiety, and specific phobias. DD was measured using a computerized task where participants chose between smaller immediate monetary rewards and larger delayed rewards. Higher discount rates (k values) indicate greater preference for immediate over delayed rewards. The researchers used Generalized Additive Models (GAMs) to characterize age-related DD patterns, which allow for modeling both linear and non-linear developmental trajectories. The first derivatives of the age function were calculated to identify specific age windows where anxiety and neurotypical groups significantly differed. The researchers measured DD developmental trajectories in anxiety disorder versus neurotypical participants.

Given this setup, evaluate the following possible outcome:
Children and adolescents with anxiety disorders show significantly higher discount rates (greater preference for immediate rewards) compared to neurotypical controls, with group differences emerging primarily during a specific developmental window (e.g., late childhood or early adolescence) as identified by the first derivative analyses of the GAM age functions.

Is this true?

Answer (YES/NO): NO